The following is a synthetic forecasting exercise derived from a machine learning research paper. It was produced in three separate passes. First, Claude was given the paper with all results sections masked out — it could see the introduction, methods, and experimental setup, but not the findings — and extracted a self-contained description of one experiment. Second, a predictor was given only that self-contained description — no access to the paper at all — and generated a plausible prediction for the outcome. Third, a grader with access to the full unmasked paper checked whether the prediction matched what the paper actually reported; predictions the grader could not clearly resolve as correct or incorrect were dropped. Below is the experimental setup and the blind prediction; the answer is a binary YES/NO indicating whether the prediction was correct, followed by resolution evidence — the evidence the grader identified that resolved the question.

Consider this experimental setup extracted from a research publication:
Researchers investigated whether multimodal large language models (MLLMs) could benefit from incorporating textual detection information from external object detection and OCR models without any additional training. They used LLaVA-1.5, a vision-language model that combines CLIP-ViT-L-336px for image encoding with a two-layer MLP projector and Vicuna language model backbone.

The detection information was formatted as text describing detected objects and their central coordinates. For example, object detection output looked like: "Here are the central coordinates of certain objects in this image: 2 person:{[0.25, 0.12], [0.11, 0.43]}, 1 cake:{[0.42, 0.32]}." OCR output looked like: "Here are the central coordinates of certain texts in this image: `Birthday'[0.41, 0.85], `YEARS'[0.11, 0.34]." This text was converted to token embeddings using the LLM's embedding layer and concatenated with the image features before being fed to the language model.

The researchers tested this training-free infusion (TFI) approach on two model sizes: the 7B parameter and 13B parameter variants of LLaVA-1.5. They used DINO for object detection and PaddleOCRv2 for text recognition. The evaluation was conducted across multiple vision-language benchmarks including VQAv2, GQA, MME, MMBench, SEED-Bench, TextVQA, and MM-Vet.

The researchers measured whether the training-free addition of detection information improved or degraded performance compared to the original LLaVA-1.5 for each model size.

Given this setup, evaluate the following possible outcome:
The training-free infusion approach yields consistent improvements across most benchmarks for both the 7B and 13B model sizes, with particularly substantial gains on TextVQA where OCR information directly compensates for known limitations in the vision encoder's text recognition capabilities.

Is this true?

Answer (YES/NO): NO